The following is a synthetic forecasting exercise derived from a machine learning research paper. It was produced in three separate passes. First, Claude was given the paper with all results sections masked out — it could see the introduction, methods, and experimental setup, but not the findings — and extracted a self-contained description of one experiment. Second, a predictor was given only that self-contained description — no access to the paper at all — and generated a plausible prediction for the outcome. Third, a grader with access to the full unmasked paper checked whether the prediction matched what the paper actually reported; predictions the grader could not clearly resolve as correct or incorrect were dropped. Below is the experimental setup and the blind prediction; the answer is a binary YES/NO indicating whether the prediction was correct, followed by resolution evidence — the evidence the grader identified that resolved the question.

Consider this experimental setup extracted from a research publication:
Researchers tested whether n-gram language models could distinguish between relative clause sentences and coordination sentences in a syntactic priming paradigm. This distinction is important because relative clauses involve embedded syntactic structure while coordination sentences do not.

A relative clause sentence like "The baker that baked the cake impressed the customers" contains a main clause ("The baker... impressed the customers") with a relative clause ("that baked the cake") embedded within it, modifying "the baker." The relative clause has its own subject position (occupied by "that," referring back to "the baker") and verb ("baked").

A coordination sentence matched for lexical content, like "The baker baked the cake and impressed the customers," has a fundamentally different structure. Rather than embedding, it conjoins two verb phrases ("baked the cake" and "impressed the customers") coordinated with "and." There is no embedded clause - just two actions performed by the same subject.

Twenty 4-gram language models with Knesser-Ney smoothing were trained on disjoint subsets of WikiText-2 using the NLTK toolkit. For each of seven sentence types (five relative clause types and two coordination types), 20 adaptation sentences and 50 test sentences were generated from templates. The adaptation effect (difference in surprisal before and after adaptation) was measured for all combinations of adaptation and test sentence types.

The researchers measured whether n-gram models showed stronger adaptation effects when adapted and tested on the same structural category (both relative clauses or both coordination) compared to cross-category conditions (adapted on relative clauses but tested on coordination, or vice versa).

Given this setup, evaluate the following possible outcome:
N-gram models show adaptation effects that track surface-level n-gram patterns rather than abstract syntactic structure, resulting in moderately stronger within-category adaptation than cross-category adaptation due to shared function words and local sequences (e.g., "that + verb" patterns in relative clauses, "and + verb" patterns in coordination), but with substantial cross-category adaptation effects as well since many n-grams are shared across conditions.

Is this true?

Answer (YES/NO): NO